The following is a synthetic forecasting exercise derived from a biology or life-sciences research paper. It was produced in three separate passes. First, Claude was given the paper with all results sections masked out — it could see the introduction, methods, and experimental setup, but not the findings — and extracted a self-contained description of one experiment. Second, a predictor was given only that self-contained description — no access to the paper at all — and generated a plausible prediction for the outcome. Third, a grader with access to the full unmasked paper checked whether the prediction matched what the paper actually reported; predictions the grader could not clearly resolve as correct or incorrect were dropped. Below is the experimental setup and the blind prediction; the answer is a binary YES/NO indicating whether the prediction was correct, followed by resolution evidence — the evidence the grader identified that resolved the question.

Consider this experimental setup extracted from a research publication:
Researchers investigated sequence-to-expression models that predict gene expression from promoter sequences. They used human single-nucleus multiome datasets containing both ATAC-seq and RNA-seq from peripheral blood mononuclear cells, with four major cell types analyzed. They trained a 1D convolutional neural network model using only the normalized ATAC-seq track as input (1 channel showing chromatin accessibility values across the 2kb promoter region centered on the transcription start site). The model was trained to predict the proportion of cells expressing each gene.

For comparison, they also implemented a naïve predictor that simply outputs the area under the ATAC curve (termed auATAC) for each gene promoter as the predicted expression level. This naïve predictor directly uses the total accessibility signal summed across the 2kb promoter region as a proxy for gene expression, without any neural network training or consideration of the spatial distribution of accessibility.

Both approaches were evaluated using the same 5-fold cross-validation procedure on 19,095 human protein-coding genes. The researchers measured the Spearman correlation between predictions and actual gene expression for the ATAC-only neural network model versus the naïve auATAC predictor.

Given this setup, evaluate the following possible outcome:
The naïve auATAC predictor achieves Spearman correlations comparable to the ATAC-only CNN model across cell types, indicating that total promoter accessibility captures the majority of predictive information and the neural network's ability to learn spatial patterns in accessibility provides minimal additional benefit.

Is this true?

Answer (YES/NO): YES